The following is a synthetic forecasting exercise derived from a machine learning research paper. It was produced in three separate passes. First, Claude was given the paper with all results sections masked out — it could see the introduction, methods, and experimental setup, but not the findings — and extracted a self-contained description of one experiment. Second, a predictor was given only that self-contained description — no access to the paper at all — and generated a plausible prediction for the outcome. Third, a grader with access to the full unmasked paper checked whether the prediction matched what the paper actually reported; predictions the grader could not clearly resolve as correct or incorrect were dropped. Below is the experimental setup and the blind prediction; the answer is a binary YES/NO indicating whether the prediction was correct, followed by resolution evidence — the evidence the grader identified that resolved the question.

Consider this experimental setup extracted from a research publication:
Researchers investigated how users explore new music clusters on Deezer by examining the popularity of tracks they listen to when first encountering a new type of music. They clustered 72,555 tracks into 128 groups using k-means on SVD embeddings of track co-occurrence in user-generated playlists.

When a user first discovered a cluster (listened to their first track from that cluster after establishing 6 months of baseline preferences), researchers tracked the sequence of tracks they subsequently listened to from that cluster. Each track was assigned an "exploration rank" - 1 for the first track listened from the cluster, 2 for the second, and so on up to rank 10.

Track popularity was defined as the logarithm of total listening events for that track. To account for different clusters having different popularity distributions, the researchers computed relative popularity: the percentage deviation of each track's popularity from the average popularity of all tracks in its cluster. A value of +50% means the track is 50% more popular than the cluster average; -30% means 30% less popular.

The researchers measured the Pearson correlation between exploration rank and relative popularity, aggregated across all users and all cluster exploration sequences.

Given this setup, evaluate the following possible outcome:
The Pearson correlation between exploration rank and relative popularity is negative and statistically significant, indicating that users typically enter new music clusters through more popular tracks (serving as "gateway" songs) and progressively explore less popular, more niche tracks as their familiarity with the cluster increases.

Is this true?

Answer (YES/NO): YES